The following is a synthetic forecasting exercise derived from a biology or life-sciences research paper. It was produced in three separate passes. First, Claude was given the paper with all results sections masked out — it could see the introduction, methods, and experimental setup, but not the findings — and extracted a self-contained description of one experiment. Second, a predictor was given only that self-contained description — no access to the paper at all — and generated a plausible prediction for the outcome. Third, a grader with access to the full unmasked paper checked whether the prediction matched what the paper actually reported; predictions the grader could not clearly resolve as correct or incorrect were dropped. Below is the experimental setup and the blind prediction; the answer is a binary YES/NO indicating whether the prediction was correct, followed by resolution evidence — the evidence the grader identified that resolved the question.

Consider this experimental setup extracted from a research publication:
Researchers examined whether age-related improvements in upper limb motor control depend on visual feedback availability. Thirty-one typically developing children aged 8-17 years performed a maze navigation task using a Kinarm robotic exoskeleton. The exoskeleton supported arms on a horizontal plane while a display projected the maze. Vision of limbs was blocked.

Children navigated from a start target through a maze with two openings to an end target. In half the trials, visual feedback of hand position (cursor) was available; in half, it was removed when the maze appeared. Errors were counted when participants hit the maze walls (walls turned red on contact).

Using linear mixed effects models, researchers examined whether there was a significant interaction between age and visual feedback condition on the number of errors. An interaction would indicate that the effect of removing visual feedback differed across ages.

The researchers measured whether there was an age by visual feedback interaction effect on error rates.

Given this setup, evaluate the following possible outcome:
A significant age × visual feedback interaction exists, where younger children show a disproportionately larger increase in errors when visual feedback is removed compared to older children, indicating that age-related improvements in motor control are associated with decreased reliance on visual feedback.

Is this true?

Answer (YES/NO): YES